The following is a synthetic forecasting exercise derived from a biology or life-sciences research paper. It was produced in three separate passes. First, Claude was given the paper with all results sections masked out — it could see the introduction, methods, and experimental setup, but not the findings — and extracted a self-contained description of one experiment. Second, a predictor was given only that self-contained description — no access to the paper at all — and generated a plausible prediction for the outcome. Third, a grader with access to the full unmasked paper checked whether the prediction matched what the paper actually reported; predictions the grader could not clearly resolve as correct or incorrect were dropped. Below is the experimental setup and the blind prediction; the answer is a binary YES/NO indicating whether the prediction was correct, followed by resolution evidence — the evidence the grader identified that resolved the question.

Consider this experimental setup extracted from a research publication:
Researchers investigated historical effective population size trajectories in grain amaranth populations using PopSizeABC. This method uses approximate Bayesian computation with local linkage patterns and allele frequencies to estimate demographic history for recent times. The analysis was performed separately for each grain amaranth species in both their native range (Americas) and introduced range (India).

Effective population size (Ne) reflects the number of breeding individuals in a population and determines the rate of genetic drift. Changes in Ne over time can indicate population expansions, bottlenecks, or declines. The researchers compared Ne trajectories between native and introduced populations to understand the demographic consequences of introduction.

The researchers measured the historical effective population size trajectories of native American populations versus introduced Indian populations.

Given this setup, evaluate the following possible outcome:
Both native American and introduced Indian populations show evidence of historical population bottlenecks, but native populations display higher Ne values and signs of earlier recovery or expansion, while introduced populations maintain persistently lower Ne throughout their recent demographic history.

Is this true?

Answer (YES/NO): NO